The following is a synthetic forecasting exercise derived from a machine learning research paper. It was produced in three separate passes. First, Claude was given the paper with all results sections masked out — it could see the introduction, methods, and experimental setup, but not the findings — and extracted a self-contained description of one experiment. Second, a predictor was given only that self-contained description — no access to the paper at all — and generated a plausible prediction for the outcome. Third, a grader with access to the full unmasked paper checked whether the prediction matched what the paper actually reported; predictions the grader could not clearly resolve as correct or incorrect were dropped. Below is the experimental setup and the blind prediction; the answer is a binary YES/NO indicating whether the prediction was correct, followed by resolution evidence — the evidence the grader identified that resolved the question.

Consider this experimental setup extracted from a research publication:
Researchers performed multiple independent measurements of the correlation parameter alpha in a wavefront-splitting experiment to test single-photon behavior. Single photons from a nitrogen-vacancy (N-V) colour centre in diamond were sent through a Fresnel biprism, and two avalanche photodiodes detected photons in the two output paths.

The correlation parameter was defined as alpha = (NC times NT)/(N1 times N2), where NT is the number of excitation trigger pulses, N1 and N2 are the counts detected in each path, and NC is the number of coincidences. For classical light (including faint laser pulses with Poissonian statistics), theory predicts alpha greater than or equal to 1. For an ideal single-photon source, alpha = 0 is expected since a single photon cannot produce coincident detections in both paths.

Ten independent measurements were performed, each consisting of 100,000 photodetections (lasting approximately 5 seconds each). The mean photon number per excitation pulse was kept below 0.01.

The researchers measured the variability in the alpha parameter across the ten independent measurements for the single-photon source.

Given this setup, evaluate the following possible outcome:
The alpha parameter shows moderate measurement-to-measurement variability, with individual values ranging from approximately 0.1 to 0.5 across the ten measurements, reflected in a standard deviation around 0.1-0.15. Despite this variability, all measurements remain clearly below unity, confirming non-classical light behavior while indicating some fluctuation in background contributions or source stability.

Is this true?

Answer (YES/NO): NO